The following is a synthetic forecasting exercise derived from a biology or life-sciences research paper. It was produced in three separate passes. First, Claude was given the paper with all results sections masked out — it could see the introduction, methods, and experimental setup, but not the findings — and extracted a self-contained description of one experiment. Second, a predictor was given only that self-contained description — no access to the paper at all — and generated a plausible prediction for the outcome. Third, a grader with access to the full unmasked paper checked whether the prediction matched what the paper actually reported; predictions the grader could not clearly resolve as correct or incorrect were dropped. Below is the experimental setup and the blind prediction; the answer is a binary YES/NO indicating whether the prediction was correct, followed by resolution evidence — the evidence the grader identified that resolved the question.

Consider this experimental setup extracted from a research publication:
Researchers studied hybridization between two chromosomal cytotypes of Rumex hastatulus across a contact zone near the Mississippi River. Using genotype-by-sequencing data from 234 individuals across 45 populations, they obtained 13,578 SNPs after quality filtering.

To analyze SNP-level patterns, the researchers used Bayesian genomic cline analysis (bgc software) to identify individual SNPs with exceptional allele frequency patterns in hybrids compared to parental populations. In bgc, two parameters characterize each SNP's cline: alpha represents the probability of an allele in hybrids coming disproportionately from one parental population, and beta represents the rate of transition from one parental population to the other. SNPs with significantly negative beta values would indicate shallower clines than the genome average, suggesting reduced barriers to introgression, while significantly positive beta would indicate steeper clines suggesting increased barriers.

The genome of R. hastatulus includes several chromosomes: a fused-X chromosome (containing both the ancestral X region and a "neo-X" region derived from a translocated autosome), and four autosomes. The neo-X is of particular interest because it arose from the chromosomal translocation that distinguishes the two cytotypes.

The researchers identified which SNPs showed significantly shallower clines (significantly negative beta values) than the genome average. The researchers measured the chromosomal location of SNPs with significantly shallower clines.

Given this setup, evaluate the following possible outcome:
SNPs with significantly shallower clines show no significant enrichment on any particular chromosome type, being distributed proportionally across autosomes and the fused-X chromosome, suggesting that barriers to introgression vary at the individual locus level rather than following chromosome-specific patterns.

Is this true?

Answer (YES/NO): NO